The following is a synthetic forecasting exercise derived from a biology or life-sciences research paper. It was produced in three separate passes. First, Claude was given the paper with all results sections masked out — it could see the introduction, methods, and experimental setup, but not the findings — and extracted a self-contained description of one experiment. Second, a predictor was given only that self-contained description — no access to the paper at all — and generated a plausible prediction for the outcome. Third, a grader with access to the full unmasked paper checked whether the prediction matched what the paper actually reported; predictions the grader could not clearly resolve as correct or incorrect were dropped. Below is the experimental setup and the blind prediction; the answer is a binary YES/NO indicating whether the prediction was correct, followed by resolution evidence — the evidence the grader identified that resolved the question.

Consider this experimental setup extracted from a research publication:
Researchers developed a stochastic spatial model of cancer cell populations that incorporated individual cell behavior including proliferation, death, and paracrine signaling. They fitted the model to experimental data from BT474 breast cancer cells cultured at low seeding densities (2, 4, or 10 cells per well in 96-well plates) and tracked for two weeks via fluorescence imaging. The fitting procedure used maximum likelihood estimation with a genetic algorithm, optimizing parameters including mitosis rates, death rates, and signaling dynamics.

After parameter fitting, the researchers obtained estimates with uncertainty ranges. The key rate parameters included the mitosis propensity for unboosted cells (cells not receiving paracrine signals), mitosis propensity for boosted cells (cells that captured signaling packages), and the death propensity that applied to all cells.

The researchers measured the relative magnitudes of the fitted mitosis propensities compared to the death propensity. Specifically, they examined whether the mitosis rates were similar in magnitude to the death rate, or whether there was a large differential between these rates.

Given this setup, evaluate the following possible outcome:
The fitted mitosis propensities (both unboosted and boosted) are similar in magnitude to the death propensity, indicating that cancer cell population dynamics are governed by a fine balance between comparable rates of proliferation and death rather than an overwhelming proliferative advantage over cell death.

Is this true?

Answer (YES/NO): NO